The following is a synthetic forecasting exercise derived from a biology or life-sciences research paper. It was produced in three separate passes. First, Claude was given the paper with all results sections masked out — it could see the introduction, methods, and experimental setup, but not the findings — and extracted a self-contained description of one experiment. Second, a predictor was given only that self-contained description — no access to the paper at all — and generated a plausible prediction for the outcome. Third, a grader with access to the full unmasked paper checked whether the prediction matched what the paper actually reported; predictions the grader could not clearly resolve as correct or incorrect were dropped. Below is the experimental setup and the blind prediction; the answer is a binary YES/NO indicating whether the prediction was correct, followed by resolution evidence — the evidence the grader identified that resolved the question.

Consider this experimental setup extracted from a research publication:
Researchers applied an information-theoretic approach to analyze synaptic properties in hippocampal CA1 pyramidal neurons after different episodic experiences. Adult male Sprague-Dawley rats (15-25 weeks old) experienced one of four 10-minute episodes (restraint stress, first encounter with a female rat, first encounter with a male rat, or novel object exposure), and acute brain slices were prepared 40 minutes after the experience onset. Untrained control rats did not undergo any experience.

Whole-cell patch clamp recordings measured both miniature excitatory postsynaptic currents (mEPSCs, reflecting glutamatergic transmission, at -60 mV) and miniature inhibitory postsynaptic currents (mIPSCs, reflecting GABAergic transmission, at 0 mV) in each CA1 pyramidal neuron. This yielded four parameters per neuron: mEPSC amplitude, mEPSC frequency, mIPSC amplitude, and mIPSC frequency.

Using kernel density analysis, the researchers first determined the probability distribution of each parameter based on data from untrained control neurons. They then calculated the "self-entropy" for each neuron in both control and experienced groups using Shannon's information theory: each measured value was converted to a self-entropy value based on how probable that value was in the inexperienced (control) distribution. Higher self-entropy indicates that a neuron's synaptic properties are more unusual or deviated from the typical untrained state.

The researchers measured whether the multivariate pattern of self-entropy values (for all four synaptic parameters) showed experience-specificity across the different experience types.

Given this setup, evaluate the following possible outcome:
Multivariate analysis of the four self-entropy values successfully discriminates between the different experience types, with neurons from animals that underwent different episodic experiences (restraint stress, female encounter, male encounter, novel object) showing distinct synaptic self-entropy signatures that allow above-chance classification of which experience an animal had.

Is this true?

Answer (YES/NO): YES